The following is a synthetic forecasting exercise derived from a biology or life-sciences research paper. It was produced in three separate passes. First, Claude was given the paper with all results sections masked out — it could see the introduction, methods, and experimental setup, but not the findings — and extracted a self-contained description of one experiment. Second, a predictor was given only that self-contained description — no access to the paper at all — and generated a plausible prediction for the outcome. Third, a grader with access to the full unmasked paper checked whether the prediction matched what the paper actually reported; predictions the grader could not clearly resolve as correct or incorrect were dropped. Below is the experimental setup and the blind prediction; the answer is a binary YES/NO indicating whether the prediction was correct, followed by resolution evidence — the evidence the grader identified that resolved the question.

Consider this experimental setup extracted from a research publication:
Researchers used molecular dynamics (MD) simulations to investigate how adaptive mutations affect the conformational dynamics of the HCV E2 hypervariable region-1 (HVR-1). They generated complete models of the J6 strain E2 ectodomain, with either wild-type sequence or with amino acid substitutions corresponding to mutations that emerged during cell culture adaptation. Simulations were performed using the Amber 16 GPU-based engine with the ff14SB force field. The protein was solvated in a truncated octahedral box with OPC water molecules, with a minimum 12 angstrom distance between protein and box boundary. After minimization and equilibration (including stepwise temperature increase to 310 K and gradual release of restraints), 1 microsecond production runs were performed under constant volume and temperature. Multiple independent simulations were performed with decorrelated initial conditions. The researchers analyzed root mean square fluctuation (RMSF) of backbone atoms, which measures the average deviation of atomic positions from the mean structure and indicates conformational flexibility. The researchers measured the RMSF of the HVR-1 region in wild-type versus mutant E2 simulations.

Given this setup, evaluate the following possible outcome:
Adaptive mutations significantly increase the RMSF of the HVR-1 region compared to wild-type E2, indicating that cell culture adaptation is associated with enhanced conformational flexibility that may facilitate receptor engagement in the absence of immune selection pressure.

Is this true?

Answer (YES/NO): NO